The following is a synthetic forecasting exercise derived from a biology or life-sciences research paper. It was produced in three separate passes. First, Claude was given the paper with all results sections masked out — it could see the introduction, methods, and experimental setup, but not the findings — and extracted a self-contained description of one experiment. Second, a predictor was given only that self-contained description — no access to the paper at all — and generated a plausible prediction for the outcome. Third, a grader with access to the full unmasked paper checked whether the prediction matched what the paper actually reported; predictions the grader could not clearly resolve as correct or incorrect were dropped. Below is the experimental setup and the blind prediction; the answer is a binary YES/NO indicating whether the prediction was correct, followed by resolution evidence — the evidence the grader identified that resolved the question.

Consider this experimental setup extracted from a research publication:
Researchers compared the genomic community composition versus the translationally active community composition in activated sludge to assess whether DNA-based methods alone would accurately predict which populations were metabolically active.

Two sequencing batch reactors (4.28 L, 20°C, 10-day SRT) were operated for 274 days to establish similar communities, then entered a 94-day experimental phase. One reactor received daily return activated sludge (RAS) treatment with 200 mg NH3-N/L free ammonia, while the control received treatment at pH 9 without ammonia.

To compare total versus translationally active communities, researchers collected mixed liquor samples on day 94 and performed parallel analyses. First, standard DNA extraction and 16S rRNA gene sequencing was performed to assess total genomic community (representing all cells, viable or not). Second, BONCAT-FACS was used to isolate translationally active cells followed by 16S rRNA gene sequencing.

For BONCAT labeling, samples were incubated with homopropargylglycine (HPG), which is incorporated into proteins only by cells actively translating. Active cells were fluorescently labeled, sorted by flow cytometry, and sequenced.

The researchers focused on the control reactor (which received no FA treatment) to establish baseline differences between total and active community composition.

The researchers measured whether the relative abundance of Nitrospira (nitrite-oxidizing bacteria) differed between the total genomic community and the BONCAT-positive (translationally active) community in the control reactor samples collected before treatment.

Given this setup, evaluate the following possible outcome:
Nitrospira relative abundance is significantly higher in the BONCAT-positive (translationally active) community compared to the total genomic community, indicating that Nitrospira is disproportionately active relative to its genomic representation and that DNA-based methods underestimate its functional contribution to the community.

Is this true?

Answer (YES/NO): NO